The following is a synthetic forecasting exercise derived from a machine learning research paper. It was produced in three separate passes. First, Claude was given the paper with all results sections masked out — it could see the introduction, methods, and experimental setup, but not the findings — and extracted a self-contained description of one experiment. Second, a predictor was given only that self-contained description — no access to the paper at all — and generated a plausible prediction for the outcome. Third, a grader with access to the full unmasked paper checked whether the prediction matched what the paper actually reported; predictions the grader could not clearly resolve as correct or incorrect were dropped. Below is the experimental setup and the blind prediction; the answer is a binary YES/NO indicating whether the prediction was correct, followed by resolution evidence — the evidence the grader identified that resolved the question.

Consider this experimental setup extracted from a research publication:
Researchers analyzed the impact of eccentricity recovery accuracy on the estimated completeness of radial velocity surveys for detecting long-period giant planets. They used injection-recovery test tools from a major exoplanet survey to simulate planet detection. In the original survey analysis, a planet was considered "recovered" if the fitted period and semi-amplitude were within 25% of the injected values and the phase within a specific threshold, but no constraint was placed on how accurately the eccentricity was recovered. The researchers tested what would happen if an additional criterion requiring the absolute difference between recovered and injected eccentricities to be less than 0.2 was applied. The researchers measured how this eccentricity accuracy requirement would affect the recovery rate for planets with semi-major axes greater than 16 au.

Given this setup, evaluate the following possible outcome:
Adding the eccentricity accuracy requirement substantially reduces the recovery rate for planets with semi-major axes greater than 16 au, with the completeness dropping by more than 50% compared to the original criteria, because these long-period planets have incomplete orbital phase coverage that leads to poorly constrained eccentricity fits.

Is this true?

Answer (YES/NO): NO